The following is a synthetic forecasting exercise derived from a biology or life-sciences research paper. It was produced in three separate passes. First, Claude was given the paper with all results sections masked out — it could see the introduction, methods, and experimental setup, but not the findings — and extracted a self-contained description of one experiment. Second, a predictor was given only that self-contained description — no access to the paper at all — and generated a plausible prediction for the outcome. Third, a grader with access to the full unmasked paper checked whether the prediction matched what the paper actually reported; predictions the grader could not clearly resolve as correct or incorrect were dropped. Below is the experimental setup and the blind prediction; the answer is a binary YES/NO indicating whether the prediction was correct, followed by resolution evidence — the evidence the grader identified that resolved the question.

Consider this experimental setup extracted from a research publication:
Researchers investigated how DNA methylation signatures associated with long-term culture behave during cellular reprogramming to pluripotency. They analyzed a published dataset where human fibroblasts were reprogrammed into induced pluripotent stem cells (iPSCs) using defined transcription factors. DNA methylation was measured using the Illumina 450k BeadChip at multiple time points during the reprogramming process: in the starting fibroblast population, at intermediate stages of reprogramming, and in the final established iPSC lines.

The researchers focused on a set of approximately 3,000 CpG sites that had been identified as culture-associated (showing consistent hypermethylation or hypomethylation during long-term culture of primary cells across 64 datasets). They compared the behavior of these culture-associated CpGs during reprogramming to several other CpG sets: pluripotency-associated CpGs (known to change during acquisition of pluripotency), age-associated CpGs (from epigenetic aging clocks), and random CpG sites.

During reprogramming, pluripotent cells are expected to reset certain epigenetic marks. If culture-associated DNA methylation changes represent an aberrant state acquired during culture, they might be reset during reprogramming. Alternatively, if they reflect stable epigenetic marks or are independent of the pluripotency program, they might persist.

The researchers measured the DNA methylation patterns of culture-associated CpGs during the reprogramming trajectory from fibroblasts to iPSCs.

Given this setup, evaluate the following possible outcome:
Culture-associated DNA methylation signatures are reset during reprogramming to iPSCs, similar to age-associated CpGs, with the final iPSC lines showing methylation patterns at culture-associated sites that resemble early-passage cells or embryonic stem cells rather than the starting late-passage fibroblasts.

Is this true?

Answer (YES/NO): YES